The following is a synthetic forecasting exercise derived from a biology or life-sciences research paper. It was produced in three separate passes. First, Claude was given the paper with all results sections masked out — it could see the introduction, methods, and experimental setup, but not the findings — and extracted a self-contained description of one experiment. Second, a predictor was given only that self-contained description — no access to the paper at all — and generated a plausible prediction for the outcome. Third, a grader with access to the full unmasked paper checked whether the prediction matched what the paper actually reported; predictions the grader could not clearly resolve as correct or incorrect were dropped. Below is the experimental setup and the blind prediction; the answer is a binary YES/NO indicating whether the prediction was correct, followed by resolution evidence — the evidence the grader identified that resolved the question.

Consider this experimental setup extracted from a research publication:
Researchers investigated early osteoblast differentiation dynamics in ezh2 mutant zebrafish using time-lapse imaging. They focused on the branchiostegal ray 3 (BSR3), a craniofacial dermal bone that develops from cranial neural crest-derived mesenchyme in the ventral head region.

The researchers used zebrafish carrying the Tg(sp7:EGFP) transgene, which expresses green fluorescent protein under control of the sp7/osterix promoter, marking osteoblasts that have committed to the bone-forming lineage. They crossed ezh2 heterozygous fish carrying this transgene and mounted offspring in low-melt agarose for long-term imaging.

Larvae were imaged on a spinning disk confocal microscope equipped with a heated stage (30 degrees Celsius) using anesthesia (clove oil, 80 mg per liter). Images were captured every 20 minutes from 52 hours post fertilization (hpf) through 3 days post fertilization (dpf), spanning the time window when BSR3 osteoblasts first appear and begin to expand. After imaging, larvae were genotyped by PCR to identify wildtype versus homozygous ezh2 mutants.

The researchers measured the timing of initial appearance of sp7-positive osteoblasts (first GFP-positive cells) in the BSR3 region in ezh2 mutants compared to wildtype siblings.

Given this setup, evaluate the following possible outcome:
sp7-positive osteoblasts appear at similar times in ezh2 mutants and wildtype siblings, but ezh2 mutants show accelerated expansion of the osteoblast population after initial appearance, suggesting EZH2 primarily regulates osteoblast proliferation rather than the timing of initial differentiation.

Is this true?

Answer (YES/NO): NO